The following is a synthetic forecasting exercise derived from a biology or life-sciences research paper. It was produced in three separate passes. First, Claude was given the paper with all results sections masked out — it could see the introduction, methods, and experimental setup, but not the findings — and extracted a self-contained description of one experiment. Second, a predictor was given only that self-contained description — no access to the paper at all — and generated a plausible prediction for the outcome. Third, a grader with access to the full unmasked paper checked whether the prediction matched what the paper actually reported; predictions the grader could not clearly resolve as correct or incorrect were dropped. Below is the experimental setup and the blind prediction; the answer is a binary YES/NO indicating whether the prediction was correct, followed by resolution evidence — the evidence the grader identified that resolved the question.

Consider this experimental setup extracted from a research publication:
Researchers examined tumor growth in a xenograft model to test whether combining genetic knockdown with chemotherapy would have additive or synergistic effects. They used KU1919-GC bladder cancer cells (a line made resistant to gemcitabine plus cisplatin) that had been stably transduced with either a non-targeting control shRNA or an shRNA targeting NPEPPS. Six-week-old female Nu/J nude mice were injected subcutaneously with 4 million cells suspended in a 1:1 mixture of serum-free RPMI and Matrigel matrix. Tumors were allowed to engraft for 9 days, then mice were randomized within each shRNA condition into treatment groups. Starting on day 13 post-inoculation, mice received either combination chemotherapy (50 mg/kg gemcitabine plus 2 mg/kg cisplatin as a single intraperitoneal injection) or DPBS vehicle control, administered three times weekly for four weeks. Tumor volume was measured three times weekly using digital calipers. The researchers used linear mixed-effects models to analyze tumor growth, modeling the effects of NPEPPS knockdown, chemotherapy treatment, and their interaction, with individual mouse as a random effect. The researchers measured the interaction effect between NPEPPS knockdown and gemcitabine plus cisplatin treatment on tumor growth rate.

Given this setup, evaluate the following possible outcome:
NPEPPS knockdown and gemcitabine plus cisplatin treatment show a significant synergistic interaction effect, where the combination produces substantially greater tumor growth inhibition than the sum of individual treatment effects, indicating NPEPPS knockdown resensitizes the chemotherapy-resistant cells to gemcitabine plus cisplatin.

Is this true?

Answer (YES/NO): NO